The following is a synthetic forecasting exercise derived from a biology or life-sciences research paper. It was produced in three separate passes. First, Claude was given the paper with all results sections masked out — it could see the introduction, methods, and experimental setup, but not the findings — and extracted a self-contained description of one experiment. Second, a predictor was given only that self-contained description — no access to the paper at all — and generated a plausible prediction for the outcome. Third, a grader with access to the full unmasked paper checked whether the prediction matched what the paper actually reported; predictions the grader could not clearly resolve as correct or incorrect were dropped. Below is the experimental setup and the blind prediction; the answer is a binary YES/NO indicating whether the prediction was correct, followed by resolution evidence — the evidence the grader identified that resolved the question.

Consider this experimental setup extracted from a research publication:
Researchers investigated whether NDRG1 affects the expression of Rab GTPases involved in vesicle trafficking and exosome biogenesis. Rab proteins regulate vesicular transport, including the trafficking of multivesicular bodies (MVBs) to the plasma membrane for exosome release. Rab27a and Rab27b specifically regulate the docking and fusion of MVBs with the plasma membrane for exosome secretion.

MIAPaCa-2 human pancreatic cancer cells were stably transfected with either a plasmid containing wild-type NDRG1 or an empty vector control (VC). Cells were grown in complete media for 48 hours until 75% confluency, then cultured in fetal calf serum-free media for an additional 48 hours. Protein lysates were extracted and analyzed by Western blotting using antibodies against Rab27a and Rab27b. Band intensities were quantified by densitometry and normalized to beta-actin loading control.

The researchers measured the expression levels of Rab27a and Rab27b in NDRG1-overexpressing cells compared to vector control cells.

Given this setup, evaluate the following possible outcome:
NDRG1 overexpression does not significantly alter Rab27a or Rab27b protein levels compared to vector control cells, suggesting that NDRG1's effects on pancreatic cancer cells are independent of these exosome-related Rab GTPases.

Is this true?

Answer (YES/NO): NO